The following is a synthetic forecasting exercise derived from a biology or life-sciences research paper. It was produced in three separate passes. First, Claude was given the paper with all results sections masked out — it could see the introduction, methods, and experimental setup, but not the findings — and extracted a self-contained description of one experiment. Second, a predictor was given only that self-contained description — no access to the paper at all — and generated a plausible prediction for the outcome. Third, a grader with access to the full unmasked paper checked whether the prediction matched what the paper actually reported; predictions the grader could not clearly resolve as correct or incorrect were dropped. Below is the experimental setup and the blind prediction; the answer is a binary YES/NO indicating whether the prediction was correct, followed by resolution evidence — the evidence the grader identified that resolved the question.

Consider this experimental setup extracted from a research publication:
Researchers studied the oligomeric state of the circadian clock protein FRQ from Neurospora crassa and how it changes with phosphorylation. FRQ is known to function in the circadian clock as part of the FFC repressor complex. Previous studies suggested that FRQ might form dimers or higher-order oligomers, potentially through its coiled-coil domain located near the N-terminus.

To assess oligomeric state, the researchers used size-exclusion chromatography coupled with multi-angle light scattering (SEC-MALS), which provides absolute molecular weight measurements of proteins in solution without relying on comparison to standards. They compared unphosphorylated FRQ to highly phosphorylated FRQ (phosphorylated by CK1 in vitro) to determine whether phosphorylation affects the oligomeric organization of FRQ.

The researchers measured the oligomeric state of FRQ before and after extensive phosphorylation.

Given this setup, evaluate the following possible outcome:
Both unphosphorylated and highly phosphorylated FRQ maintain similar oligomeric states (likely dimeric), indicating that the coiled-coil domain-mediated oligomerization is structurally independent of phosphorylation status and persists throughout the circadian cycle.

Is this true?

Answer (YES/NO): NO